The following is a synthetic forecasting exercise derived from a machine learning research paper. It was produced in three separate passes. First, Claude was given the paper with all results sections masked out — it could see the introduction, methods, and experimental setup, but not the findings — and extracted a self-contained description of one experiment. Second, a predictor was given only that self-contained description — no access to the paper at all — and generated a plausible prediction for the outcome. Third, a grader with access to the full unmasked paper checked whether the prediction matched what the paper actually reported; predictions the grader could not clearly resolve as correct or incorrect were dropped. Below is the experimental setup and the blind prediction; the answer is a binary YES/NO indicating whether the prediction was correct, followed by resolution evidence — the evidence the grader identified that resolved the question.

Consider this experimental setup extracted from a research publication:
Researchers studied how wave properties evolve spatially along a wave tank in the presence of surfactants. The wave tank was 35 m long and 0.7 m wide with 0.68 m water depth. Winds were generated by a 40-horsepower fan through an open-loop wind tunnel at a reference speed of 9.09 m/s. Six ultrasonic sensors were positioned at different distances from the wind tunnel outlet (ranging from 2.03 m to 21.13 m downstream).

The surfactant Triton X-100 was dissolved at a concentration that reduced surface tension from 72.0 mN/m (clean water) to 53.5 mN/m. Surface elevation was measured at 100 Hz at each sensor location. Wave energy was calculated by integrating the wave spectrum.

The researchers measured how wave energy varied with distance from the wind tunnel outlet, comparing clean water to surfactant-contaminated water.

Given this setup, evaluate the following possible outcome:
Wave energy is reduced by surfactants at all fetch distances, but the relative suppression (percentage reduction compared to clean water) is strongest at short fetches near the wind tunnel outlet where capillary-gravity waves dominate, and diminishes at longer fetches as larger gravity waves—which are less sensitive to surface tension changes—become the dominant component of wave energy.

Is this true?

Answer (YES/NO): NO